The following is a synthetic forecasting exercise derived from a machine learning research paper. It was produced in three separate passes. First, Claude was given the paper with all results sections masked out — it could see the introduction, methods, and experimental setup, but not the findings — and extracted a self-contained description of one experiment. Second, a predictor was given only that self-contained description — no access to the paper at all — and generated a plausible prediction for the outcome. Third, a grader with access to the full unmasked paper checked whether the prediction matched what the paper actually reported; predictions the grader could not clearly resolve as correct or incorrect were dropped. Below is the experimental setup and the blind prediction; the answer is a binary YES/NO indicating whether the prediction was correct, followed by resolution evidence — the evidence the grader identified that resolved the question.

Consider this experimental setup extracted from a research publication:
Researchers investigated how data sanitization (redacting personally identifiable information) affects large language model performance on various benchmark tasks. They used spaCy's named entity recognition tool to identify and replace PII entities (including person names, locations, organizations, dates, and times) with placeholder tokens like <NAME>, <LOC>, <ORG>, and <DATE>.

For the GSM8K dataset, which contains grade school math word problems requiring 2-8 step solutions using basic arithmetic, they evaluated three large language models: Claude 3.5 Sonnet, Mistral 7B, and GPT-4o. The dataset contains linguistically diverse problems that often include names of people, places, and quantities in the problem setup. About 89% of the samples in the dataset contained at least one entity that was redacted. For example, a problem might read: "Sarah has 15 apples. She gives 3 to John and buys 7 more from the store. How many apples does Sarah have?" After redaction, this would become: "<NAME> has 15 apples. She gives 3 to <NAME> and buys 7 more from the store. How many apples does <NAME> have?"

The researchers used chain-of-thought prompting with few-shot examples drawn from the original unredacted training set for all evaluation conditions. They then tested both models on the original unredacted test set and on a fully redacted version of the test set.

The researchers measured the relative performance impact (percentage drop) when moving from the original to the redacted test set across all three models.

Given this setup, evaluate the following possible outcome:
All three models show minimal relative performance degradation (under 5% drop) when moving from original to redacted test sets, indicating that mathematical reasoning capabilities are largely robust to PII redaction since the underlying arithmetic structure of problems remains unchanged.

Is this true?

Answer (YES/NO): NO